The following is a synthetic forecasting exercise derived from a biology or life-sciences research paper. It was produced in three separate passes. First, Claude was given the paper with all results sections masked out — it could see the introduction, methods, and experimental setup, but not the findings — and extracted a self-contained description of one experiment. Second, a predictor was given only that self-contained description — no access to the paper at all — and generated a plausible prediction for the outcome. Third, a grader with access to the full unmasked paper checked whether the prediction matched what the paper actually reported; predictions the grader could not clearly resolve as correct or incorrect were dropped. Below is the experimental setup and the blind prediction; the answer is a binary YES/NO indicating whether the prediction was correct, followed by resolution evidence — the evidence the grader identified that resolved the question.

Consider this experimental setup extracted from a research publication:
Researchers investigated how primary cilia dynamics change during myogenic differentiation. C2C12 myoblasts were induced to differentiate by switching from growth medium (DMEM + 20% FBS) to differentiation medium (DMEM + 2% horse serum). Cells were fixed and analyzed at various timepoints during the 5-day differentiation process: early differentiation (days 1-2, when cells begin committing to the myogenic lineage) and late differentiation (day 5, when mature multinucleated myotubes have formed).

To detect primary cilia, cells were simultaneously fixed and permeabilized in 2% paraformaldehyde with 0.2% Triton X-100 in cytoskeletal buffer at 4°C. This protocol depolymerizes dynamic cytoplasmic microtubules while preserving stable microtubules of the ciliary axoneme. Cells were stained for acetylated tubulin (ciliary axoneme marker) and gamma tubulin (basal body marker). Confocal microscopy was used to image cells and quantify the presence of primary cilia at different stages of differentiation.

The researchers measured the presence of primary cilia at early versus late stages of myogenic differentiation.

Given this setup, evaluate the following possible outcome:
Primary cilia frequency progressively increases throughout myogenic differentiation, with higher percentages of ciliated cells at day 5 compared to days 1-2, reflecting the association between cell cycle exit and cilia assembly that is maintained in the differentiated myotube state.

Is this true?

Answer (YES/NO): NO